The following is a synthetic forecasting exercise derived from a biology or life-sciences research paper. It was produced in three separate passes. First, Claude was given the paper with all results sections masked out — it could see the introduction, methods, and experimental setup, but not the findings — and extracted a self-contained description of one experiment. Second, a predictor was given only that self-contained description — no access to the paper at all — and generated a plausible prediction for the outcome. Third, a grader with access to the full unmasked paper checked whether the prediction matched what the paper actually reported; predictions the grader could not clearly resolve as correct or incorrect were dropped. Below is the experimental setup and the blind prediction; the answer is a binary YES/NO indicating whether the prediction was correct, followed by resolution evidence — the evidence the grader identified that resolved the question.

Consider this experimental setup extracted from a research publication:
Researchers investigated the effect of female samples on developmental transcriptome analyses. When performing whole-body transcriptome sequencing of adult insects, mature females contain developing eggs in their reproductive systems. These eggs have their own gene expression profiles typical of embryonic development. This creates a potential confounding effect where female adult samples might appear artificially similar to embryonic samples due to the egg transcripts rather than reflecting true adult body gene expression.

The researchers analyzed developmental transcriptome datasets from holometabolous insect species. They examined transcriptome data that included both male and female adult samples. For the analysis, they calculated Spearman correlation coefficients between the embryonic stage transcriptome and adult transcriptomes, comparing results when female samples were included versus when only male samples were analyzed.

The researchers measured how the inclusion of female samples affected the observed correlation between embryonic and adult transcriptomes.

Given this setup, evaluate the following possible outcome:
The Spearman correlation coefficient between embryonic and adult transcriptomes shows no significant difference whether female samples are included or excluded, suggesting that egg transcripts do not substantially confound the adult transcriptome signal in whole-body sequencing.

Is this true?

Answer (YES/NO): NO